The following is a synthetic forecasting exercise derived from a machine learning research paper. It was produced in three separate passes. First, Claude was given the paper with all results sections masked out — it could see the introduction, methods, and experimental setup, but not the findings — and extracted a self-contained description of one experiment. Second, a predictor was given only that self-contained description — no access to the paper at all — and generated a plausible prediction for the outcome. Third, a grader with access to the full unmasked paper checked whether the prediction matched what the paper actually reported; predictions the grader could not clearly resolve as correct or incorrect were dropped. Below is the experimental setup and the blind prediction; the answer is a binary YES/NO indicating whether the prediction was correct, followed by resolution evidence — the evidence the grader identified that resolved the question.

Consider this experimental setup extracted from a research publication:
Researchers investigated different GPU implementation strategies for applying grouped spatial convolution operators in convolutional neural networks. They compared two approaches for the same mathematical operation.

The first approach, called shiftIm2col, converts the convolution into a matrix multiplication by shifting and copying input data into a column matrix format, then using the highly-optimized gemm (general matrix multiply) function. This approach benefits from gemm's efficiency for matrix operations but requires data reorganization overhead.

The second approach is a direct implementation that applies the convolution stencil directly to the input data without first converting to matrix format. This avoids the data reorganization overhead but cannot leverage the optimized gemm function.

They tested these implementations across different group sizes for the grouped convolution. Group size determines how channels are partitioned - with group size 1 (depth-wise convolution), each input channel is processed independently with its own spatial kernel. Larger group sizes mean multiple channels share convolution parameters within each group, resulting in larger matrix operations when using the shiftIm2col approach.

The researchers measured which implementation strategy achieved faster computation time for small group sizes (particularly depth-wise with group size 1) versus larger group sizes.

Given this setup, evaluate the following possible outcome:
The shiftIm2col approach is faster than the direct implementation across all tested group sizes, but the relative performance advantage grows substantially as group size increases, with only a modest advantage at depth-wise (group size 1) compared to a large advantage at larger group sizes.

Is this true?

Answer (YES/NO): NO